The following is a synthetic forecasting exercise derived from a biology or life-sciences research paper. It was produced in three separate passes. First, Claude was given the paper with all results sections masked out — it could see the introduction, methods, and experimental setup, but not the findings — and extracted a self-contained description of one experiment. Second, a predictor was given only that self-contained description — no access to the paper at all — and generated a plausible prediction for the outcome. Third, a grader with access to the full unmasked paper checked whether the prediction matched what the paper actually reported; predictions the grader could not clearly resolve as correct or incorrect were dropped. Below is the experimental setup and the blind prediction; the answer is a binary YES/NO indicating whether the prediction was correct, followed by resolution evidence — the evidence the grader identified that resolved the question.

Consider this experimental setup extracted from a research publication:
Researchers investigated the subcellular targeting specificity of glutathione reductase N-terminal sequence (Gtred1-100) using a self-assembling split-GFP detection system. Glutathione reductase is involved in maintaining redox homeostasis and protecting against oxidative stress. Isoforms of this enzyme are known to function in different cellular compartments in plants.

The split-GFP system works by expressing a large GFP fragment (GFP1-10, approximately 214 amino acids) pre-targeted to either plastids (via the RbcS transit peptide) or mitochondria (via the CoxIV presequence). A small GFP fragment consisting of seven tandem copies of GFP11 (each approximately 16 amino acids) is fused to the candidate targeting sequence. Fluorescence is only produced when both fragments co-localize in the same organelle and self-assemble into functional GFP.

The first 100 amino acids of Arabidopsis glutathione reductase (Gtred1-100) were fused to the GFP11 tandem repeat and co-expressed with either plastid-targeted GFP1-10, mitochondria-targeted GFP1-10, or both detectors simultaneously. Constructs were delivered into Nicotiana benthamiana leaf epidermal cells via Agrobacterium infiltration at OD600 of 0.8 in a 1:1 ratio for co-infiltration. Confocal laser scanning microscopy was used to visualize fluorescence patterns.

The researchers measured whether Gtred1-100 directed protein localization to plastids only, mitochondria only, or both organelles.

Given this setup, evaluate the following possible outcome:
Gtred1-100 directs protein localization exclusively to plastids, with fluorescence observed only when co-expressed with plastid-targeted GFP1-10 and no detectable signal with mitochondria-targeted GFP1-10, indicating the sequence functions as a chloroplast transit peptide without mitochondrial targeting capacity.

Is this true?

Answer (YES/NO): NO